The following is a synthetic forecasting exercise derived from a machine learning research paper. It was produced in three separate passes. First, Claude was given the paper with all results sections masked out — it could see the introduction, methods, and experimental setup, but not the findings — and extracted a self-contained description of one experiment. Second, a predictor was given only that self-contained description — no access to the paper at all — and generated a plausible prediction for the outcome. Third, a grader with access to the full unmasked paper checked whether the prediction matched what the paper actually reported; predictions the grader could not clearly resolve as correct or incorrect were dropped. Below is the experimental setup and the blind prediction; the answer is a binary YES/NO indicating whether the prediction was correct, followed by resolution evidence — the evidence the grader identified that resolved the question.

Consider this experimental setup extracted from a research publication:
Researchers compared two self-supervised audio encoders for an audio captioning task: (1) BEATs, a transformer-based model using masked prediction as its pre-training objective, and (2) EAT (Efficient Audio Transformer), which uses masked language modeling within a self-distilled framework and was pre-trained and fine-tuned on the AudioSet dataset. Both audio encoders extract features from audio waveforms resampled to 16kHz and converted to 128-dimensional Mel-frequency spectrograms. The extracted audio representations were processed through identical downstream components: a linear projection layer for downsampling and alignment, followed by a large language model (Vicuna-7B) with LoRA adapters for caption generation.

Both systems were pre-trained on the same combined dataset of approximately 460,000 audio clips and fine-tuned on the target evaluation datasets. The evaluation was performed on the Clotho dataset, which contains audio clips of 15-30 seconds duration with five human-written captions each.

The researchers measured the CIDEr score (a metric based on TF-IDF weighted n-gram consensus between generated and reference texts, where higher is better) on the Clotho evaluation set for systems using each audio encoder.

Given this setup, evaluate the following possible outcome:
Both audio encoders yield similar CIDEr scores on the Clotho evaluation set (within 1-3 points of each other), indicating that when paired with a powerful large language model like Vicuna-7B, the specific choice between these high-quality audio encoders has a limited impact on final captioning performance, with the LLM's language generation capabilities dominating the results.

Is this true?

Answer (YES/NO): NO